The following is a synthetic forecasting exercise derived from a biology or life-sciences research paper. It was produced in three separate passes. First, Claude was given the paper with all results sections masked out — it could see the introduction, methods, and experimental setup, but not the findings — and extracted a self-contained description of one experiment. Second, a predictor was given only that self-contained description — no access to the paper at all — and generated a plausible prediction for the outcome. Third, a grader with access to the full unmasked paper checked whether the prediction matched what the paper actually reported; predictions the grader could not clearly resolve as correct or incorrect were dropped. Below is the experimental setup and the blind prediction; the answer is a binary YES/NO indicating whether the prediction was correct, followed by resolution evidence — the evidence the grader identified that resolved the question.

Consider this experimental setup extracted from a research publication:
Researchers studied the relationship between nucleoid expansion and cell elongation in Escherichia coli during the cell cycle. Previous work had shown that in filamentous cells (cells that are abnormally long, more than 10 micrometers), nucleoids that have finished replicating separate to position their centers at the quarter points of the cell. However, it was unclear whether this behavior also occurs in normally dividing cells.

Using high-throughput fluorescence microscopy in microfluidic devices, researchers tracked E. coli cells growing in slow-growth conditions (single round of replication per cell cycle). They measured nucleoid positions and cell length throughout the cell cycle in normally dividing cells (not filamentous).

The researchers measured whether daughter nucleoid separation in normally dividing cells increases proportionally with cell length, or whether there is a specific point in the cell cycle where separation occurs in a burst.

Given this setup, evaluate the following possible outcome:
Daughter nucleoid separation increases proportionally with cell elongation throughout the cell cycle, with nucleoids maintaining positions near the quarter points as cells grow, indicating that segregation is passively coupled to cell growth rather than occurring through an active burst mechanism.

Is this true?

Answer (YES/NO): YES